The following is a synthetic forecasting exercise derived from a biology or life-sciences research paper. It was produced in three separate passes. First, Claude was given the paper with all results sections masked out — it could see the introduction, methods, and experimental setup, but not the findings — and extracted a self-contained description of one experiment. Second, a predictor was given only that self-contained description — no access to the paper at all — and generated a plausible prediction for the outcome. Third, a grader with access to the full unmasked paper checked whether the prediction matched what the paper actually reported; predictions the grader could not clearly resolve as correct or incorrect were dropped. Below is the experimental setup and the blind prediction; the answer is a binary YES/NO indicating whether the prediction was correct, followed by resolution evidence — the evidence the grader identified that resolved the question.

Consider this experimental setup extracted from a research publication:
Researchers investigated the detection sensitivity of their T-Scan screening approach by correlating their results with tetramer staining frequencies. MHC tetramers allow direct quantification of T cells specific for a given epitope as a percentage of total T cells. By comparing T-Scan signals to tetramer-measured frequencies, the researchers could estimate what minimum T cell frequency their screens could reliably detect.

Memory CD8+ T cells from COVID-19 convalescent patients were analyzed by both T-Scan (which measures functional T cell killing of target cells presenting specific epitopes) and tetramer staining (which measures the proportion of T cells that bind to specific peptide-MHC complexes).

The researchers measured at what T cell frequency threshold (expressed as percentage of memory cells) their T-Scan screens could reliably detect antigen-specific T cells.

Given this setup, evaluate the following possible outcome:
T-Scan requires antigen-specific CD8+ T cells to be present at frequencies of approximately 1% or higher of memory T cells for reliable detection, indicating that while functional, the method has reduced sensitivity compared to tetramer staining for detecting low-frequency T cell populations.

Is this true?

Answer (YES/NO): NO